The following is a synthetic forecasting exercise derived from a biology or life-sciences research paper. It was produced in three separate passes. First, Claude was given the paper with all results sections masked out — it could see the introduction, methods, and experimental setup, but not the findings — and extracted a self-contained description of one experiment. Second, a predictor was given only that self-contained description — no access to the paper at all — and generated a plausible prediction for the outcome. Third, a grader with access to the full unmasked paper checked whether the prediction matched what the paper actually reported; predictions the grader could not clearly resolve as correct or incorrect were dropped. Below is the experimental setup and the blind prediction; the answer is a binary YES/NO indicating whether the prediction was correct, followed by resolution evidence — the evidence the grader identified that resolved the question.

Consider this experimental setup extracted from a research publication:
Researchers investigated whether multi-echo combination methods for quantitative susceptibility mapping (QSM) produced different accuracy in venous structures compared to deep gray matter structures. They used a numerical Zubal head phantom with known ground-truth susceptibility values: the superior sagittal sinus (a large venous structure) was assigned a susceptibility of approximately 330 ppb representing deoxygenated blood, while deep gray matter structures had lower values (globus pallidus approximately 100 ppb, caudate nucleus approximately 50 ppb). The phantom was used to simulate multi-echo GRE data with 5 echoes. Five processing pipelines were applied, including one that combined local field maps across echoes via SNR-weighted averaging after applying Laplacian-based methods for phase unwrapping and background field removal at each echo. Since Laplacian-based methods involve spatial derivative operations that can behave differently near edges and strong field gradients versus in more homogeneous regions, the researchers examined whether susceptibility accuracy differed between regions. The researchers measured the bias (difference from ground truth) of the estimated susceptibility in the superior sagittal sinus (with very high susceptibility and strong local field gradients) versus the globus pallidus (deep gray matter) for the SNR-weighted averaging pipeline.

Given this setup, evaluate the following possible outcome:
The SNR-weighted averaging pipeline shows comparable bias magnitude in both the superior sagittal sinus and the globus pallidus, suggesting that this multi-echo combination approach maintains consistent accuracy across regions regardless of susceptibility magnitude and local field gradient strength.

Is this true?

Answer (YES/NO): NO